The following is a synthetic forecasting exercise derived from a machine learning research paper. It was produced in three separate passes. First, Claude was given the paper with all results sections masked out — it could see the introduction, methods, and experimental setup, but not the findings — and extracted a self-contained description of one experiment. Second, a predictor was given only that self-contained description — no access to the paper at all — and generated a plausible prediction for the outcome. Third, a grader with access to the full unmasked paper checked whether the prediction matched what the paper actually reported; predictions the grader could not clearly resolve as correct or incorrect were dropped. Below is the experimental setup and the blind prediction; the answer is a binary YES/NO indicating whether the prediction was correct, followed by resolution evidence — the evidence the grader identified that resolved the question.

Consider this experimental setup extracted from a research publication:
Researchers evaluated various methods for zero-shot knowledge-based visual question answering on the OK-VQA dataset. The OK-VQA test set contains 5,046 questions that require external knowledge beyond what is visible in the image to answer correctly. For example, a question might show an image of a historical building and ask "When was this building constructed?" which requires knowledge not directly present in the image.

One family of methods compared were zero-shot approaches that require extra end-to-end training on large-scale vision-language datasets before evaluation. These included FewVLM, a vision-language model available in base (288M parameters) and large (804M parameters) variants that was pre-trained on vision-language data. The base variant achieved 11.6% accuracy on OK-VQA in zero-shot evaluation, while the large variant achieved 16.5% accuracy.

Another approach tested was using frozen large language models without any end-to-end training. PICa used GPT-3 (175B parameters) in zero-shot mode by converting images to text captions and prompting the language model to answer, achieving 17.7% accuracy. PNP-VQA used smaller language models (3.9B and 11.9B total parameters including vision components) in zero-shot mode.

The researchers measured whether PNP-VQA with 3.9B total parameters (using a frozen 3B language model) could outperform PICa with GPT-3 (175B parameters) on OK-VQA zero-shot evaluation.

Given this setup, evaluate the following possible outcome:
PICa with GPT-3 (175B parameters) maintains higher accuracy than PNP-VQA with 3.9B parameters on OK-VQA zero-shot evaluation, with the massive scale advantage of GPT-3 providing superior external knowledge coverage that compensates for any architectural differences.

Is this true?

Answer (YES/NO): NO